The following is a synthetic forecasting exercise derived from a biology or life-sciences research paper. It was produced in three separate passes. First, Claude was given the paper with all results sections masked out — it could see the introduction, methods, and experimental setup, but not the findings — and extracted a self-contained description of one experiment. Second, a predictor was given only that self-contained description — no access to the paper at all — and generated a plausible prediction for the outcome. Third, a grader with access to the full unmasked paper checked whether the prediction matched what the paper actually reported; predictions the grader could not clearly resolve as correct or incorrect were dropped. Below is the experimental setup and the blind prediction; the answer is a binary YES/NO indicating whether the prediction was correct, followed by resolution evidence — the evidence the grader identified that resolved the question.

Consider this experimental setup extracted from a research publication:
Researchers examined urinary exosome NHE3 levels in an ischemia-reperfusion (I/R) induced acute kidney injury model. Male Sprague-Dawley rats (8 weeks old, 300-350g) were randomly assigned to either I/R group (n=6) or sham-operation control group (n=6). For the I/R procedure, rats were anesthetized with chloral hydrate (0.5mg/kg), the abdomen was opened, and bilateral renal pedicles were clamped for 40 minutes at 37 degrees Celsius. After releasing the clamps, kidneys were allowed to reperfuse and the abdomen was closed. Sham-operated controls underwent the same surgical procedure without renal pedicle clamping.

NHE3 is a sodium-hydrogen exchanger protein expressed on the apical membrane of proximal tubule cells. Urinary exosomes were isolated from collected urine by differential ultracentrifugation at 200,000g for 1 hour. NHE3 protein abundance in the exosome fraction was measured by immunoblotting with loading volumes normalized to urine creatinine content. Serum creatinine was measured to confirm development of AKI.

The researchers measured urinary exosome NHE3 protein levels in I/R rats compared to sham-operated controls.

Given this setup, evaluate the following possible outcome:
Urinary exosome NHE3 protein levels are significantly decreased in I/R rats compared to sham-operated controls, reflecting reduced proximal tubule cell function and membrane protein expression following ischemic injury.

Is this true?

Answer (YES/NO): NO